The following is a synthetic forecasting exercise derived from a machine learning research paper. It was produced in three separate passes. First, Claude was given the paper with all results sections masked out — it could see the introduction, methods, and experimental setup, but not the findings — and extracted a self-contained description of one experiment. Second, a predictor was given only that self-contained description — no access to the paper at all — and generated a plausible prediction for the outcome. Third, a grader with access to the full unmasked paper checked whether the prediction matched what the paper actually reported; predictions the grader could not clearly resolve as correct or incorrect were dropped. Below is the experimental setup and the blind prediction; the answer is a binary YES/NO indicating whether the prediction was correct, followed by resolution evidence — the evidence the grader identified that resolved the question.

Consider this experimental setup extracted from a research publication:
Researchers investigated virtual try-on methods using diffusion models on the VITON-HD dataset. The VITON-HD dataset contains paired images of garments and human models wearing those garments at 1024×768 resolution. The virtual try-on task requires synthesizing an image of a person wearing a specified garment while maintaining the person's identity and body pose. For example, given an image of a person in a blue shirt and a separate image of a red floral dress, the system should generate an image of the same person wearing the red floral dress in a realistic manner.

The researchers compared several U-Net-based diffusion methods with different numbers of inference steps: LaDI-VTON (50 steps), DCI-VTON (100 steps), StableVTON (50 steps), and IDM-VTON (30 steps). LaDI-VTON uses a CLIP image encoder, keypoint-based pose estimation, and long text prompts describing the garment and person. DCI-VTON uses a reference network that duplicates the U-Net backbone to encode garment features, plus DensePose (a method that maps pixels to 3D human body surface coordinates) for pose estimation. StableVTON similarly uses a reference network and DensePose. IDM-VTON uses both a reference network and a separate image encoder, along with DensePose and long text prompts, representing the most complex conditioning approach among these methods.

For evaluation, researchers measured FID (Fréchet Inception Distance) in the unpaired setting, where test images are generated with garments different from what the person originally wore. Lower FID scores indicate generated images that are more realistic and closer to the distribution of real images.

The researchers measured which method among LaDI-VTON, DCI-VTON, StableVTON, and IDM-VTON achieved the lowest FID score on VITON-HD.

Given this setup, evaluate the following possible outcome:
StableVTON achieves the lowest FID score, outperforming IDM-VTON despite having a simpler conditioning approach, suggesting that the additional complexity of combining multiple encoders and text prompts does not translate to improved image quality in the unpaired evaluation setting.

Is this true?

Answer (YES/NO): NO